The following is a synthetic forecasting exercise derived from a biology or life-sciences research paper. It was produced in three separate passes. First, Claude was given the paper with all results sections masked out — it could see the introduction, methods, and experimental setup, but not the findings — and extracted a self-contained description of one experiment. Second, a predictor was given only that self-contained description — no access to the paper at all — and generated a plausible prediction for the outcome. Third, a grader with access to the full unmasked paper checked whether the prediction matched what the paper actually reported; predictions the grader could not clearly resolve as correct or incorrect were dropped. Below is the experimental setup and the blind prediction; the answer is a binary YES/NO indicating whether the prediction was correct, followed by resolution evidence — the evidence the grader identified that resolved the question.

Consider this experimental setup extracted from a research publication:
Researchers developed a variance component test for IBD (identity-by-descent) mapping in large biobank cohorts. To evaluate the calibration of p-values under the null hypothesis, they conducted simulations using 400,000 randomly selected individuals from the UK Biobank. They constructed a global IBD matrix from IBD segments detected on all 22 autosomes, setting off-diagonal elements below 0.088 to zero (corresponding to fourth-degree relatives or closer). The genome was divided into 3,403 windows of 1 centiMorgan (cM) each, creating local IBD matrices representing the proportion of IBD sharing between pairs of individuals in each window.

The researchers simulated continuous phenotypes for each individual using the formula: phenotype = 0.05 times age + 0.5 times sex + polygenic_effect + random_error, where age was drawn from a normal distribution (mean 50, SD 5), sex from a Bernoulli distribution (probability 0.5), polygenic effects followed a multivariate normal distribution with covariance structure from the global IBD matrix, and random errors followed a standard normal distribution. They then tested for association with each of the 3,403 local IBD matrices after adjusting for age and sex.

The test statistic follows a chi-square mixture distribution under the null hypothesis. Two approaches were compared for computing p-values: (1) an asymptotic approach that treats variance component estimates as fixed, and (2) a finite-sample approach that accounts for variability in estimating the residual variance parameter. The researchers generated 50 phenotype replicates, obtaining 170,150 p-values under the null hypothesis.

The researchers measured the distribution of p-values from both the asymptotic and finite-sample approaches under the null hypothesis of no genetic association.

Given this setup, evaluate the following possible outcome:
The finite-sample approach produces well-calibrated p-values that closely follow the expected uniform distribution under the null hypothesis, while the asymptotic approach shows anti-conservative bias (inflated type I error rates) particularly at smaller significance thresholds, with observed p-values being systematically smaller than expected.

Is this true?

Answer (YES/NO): NO